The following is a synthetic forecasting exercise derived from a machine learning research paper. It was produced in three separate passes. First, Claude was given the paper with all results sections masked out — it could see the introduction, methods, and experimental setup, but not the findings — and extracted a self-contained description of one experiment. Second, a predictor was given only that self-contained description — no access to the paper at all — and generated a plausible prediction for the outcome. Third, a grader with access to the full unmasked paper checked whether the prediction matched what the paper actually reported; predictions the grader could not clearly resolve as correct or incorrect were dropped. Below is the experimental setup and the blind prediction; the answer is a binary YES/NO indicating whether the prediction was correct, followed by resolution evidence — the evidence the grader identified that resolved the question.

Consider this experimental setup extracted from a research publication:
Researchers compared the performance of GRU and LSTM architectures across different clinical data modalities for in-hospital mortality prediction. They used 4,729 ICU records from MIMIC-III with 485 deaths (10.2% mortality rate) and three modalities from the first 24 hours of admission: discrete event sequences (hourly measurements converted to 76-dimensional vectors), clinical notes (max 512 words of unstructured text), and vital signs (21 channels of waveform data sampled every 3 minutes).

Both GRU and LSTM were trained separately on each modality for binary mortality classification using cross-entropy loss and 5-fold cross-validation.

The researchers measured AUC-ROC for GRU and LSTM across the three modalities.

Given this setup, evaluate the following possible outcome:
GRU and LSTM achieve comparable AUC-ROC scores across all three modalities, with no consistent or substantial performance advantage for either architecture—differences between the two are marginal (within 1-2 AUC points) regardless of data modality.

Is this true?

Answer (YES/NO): YES